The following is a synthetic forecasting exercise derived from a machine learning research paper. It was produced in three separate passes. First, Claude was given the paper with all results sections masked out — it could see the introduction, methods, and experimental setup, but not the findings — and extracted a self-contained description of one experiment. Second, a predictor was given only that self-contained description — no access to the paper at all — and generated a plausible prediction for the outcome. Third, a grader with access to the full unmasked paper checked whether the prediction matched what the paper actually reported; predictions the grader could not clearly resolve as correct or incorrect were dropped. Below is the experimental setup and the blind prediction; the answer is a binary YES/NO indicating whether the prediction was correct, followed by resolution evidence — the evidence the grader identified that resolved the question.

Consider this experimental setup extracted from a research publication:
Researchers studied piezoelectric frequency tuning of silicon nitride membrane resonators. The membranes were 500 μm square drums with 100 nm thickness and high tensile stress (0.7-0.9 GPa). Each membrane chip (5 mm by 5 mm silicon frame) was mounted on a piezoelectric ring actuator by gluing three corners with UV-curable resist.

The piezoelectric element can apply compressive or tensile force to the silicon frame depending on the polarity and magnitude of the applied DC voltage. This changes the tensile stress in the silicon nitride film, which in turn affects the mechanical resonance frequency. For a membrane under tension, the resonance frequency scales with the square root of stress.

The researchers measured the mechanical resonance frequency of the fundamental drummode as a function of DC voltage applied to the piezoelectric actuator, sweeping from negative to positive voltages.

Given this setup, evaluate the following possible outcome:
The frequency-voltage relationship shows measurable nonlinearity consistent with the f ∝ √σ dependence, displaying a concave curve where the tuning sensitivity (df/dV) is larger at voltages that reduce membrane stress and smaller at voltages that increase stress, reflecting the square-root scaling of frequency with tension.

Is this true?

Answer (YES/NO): NO